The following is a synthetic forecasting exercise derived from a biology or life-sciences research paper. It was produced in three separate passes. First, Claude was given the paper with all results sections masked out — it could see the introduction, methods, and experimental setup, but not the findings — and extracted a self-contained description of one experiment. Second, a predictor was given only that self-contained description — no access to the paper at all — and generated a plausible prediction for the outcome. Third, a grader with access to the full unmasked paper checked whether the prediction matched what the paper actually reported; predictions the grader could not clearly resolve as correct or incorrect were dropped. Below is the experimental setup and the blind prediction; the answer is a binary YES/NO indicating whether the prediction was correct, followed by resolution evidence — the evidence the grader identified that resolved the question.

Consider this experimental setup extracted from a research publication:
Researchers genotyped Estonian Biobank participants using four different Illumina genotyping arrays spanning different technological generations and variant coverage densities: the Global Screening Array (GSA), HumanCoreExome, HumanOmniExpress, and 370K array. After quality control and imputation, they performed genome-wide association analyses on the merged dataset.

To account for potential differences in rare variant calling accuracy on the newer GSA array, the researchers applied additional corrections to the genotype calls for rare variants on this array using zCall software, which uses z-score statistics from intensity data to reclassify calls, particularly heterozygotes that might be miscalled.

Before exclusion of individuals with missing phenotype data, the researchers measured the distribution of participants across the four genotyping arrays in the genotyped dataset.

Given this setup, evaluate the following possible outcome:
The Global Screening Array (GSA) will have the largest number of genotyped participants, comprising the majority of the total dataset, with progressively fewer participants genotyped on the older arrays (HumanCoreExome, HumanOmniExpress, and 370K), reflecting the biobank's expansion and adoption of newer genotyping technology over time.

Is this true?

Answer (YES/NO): NO